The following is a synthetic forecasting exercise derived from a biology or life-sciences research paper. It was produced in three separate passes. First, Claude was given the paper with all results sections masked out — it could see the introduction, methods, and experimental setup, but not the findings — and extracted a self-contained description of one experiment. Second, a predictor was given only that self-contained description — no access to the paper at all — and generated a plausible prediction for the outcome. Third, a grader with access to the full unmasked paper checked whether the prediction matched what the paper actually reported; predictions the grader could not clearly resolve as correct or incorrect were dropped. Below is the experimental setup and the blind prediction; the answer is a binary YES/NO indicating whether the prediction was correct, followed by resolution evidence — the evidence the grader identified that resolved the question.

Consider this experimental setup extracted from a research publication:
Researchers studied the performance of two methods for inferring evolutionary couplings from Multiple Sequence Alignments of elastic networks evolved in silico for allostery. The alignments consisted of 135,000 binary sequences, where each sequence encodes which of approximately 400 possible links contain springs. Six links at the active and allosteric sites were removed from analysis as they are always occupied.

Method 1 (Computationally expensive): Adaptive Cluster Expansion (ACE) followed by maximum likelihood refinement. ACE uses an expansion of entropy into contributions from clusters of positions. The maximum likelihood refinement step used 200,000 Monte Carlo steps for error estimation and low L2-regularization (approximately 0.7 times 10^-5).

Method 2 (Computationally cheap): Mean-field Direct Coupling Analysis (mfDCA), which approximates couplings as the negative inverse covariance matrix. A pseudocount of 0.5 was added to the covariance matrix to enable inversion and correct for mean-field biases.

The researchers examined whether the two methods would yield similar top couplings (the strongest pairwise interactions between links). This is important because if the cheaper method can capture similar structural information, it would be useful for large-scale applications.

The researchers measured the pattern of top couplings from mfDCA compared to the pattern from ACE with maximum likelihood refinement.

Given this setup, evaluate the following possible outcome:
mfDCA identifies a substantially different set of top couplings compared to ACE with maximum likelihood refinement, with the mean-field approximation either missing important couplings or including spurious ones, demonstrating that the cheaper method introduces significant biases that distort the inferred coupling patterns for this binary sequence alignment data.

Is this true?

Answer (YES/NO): NO